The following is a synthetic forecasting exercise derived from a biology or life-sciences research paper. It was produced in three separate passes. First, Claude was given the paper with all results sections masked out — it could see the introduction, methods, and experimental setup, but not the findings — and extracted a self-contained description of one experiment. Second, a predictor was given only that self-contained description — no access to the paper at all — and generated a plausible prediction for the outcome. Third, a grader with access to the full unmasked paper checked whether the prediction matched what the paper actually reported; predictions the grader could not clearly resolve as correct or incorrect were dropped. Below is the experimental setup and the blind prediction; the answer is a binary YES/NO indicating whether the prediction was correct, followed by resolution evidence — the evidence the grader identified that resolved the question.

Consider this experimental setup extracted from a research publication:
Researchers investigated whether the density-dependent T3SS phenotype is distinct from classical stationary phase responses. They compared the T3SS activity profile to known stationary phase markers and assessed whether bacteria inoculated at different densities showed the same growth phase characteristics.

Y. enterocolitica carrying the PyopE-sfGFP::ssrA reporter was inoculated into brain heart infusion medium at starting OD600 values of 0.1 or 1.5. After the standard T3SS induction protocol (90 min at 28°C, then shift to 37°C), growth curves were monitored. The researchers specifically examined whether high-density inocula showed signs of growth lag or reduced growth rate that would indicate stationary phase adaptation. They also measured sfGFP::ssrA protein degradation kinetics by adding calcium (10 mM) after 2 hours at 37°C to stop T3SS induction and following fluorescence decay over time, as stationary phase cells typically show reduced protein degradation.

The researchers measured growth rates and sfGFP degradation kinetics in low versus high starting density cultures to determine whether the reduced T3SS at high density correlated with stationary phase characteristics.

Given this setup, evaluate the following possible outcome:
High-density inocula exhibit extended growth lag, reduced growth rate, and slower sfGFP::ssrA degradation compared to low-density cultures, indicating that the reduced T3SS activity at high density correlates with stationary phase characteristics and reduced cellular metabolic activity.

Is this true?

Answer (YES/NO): NO